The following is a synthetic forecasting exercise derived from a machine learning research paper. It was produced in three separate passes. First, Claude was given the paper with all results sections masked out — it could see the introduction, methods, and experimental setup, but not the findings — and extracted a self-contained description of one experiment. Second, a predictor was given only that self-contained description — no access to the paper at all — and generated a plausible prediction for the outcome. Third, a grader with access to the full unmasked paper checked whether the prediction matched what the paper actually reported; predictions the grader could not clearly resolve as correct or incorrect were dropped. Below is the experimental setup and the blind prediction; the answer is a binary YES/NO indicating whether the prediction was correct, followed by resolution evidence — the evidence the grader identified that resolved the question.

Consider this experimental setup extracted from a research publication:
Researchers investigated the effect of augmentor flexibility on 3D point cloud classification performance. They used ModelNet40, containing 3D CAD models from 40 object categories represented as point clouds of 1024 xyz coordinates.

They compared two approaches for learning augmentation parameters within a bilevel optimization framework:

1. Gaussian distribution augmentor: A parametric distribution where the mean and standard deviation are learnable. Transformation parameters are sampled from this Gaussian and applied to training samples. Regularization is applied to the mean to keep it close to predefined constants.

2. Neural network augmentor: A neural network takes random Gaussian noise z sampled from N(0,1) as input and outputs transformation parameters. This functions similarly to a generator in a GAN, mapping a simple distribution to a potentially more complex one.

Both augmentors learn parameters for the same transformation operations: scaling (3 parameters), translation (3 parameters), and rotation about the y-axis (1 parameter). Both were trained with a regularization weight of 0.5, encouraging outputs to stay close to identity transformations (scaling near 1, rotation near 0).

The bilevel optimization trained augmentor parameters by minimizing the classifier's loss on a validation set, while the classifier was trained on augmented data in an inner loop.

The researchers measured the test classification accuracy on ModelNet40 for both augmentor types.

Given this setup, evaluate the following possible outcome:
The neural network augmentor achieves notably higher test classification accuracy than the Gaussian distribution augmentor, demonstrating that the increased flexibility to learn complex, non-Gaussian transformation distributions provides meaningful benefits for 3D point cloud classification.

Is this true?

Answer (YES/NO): YES